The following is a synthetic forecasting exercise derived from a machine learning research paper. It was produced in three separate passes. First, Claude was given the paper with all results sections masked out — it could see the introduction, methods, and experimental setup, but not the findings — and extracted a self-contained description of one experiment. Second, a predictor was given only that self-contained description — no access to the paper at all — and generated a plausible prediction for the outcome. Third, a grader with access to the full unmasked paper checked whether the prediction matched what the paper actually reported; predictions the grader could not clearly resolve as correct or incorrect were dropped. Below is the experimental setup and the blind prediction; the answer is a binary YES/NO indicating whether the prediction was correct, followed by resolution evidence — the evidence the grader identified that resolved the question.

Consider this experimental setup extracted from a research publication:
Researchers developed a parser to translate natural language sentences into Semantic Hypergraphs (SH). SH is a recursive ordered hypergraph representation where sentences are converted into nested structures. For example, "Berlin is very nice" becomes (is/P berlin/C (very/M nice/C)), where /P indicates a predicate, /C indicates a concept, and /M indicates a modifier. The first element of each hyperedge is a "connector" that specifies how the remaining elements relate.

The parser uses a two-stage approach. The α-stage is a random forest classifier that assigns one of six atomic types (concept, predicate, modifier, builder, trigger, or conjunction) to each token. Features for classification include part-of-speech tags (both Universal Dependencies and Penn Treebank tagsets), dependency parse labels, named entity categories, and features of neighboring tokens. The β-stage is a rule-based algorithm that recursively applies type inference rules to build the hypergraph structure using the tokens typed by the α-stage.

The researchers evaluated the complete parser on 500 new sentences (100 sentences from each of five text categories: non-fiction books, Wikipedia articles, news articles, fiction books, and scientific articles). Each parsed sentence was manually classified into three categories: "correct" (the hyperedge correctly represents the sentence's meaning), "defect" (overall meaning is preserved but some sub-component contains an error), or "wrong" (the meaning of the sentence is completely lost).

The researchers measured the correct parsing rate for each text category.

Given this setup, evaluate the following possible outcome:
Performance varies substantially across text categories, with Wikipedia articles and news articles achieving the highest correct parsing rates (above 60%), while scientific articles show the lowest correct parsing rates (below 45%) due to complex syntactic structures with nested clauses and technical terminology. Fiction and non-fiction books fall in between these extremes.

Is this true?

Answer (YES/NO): NO